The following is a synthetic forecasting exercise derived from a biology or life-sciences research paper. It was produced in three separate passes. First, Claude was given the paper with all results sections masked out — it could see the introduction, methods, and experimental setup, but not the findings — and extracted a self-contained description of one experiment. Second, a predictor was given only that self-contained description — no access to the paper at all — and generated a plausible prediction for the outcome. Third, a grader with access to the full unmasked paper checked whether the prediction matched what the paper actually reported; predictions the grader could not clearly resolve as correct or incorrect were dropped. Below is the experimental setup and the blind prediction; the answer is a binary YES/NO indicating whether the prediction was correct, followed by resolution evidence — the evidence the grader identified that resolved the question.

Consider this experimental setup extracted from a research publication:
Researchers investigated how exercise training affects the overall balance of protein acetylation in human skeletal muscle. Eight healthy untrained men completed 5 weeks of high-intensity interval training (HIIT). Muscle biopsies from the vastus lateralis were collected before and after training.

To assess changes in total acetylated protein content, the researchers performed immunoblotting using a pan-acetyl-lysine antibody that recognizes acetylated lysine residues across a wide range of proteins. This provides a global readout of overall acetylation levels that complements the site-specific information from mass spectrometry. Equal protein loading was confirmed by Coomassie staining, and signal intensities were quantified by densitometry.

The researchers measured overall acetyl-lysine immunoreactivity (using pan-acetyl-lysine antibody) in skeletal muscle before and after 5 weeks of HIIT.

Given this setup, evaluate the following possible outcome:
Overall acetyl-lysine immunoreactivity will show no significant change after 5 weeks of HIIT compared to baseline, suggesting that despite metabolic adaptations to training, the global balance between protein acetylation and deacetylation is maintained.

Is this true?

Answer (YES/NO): NO